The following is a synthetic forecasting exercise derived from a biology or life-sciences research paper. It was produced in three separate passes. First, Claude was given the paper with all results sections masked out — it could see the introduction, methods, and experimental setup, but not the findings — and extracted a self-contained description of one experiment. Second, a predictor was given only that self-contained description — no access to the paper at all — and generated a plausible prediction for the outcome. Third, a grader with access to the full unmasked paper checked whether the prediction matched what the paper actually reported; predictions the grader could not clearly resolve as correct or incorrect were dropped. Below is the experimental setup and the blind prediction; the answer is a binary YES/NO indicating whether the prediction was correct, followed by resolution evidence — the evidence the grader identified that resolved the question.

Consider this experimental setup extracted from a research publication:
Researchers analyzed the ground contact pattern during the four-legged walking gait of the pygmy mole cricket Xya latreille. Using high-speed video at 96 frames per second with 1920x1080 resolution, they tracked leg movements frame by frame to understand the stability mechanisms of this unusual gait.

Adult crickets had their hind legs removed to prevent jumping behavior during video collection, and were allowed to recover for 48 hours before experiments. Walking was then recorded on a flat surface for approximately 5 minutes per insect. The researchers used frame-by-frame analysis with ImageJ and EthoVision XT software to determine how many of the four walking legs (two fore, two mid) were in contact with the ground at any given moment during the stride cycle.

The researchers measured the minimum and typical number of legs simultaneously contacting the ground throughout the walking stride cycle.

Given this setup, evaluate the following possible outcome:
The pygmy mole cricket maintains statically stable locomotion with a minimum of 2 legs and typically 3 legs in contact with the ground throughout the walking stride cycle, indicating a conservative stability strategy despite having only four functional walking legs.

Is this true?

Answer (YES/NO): NO